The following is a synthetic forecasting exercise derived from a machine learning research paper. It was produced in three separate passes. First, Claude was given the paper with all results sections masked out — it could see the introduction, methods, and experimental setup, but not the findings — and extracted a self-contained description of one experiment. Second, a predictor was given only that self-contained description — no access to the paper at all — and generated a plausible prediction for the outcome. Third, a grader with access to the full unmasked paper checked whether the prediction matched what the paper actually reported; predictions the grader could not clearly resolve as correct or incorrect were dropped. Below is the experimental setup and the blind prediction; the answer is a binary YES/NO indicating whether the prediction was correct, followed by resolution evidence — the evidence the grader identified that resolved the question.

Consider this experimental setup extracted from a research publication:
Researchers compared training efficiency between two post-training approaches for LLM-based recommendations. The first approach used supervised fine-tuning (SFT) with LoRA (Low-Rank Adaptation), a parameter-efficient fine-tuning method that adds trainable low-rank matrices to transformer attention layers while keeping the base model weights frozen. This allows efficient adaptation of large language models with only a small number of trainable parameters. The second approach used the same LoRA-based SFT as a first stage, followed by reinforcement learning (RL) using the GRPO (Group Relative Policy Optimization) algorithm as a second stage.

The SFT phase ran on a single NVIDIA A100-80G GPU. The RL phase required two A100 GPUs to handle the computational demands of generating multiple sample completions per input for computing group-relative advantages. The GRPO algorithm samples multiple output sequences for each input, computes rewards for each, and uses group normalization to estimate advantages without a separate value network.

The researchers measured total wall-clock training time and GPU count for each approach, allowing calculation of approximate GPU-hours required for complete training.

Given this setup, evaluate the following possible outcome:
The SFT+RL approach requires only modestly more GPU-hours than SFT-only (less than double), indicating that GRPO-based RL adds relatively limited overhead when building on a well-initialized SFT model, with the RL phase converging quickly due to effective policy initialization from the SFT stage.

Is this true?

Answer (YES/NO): NO